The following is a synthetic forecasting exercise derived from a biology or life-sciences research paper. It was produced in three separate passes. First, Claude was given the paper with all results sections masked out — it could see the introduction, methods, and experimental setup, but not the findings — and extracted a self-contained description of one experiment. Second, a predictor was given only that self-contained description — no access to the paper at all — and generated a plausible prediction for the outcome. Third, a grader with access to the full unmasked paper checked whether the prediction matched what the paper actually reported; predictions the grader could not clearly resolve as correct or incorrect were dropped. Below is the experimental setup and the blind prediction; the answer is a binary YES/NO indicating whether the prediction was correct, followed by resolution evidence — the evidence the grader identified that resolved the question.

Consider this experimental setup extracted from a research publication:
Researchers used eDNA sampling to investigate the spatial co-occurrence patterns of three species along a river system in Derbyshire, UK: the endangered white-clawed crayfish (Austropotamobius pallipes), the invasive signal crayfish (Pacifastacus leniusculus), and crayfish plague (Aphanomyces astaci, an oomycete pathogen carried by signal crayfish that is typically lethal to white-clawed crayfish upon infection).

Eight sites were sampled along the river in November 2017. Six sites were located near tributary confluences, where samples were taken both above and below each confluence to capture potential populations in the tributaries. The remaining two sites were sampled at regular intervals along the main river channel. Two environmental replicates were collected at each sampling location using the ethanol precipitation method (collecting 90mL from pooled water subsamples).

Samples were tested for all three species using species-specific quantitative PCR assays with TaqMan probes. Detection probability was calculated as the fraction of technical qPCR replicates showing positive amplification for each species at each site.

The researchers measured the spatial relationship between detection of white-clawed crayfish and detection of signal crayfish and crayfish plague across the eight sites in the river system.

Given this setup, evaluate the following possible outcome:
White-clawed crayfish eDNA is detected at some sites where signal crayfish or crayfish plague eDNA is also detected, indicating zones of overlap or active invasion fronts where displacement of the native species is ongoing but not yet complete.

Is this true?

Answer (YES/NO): NO